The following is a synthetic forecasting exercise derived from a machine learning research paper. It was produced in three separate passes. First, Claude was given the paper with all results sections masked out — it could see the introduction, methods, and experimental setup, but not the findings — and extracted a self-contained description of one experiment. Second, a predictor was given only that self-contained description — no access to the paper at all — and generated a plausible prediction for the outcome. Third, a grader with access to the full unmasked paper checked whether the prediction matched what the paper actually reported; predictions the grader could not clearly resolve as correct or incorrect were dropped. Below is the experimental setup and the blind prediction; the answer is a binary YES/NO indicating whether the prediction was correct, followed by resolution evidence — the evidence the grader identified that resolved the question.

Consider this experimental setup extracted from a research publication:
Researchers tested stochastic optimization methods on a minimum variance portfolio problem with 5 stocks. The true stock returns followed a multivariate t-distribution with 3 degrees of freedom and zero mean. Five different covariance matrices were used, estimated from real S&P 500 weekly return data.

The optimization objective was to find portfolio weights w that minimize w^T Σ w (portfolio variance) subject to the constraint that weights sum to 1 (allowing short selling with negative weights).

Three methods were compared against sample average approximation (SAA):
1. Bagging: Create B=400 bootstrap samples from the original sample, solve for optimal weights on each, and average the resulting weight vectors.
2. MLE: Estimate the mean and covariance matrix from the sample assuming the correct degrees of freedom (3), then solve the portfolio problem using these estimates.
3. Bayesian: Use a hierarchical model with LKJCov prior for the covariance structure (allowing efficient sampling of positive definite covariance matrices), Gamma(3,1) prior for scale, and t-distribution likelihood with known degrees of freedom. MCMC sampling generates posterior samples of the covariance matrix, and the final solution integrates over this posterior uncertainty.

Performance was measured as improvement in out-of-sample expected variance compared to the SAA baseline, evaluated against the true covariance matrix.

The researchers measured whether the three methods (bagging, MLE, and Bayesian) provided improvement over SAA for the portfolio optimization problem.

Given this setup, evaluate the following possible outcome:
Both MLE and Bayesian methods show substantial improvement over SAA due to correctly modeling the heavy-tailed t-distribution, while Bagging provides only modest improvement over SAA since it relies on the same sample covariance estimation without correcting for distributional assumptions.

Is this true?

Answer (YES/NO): NO